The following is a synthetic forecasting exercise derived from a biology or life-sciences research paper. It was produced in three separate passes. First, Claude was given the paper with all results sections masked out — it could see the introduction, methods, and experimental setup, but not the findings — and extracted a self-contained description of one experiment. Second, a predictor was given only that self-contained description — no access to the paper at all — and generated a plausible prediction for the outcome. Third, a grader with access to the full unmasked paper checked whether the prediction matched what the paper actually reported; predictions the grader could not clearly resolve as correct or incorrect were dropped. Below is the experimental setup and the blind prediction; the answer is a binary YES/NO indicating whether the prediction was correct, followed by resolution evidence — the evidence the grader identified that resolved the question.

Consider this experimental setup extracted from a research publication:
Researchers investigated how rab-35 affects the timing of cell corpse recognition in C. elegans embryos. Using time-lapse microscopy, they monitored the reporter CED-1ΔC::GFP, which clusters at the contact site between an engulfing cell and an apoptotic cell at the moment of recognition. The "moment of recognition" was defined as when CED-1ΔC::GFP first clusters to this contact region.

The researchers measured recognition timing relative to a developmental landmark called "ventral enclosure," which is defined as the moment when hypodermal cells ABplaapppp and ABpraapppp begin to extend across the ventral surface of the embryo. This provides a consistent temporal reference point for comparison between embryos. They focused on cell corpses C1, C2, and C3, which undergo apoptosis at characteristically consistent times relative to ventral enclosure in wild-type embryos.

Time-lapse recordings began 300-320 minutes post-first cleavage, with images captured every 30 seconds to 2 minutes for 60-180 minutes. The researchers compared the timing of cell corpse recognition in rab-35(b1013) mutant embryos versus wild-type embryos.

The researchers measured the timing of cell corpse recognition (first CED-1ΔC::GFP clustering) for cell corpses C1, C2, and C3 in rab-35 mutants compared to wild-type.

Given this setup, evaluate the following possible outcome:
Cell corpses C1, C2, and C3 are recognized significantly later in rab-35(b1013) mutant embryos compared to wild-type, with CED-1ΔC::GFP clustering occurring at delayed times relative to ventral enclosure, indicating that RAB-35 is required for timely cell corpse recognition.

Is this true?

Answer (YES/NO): YES